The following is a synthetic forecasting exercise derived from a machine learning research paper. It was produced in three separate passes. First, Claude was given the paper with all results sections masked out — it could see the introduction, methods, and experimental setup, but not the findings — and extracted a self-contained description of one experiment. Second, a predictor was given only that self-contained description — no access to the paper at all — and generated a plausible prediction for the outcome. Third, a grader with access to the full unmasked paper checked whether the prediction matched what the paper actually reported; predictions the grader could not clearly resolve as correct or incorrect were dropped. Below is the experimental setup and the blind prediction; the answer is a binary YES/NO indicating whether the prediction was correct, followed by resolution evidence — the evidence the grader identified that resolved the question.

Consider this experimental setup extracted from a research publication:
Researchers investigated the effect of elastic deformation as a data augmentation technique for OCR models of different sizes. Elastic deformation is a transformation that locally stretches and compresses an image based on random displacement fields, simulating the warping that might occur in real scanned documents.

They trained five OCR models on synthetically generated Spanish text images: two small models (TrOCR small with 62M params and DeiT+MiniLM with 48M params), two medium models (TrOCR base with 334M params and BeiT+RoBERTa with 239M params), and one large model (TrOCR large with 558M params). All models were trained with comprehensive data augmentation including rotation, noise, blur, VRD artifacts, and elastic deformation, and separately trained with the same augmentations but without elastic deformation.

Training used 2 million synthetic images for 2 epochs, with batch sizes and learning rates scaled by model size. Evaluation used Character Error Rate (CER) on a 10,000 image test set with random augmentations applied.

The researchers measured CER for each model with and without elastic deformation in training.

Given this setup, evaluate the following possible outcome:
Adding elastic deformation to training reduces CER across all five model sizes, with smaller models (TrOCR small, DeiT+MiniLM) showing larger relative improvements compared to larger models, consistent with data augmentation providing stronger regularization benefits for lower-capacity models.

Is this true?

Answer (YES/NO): NO